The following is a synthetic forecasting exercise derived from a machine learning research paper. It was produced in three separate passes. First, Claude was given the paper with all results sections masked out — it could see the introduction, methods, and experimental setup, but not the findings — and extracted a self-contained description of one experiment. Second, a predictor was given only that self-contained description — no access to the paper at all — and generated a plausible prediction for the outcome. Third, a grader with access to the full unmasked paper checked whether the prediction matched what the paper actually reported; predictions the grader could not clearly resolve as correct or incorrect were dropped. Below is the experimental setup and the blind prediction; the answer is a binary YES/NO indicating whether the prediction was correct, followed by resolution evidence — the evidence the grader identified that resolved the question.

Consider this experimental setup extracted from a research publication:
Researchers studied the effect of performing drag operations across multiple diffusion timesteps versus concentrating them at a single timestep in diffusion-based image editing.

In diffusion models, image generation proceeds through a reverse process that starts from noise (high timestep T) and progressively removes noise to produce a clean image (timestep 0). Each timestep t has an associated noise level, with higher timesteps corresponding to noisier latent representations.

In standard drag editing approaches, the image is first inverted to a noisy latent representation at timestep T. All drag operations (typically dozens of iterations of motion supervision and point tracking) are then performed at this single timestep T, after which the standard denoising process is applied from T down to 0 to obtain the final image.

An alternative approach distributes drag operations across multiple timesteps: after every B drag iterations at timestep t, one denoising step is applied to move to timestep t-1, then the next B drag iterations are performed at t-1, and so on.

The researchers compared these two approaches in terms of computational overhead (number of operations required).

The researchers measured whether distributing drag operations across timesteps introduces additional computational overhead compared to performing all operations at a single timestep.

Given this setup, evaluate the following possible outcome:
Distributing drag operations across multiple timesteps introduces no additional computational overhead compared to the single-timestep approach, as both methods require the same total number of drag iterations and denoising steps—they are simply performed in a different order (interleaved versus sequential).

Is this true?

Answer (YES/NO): YES